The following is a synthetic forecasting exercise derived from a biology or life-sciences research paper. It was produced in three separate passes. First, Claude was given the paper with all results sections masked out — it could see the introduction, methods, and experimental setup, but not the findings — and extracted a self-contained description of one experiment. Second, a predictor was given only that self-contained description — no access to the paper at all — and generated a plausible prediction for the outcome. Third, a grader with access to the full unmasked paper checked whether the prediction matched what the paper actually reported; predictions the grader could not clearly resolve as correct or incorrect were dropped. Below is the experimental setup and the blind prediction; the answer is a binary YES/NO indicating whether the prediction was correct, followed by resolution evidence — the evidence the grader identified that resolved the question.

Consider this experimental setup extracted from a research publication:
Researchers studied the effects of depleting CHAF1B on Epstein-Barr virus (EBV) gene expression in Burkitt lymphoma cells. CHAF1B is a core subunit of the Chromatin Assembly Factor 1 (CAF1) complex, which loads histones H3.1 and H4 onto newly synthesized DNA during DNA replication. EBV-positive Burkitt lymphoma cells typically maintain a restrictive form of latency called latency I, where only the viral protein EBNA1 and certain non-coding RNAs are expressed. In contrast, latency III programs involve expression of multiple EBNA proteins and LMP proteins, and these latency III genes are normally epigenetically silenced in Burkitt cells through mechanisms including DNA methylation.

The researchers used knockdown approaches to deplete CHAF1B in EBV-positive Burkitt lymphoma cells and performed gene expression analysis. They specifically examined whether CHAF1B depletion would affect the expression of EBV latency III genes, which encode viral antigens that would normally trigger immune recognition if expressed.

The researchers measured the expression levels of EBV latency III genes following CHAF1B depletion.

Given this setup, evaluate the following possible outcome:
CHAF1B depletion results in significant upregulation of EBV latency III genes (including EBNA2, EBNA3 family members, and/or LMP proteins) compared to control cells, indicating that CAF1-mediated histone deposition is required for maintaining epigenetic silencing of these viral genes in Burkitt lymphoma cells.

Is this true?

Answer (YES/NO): YES